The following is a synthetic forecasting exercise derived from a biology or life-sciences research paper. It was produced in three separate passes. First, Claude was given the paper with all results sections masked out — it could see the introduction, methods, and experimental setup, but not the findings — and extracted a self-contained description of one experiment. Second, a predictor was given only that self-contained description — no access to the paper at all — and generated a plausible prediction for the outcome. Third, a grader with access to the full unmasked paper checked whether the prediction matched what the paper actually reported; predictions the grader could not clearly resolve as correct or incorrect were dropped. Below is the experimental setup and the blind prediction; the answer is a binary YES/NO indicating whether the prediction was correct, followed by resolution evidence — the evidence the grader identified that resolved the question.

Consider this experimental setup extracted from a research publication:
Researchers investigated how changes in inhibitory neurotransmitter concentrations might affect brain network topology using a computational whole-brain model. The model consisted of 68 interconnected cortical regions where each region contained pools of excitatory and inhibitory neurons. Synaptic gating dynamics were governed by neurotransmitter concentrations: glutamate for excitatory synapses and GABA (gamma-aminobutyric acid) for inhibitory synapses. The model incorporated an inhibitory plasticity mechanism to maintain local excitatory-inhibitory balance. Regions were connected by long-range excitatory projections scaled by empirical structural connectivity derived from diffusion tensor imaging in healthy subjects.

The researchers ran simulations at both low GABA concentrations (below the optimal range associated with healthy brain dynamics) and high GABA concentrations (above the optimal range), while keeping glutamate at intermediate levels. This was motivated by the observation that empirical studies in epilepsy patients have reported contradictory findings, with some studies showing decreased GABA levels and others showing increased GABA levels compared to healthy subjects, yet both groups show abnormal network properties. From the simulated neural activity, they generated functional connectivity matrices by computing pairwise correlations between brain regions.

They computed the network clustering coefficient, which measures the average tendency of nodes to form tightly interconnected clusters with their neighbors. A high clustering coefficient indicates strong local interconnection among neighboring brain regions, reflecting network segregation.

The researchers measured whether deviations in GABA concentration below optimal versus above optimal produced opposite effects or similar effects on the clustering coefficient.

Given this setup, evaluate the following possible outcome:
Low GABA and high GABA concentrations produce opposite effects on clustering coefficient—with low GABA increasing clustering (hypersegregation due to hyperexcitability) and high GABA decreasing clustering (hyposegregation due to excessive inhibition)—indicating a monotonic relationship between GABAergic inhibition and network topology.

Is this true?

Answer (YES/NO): NO